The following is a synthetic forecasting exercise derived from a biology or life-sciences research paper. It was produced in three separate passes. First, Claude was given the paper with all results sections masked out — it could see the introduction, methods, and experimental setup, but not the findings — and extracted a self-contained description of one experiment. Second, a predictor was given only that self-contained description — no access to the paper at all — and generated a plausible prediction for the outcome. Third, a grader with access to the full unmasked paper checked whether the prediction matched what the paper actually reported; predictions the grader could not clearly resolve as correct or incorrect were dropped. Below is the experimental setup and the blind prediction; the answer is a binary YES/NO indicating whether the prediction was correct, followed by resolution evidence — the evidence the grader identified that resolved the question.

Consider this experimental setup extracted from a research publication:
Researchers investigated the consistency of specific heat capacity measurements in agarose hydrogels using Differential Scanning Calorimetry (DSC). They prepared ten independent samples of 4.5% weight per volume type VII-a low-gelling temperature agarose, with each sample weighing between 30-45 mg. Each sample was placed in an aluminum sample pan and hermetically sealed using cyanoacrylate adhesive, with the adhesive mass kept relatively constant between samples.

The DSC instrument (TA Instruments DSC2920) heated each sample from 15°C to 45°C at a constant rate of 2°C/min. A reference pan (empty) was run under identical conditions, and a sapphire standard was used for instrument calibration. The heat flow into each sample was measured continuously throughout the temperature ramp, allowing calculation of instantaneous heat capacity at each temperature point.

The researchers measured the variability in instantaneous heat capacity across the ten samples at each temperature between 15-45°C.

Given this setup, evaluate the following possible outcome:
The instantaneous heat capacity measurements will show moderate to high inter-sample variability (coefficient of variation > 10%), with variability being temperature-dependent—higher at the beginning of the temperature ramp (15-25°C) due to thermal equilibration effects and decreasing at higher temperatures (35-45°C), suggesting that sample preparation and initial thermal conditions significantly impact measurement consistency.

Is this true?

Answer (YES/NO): NO